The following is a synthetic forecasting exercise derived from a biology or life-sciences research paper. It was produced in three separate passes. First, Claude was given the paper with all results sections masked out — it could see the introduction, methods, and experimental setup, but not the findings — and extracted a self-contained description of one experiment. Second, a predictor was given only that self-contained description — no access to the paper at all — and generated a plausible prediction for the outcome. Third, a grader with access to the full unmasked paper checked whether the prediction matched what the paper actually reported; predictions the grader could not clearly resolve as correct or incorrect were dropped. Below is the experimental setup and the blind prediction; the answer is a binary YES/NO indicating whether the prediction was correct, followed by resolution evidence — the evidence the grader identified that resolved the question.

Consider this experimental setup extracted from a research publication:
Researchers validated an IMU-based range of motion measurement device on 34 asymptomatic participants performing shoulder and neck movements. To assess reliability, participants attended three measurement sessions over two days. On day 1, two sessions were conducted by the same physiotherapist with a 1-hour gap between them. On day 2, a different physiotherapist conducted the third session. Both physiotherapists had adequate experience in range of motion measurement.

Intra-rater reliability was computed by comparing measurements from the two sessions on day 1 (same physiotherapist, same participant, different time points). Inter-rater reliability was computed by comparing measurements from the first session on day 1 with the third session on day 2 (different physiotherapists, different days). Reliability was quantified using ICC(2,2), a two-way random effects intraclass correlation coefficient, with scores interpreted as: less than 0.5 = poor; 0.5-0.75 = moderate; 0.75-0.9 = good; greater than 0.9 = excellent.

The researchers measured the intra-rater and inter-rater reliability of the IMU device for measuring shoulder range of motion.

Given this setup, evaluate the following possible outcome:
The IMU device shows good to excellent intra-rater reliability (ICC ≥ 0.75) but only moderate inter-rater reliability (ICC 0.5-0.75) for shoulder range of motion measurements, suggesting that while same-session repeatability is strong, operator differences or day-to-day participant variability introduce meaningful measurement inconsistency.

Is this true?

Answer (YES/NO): NO